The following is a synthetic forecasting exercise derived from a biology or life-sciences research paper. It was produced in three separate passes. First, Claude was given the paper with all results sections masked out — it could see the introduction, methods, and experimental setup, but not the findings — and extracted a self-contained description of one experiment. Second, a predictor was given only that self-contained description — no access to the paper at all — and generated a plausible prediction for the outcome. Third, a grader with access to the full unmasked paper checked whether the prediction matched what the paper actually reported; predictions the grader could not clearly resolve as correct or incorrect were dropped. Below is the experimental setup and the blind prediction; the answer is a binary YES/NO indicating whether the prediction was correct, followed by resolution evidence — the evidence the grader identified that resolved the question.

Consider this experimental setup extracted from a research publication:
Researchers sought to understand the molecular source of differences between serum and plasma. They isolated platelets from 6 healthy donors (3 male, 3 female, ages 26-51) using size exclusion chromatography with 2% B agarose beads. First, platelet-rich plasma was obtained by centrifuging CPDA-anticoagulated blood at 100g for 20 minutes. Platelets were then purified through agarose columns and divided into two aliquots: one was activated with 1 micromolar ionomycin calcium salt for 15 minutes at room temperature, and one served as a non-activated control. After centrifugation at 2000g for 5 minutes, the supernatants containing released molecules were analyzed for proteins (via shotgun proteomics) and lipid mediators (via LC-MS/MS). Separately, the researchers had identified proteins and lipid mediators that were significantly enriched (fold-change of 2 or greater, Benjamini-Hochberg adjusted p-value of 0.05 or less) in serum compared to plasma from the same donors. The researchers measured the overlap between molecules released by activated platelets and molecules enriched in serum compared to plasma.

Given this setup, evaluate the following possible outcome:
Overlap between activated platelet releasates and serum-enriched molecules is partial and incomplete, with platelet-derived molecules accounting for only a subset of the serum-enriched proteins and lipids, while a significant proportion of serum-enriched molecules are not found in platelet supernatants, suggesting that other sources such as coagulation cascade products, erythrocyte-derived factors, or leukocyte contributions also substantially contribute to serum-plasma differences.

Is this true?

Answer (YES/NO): NO